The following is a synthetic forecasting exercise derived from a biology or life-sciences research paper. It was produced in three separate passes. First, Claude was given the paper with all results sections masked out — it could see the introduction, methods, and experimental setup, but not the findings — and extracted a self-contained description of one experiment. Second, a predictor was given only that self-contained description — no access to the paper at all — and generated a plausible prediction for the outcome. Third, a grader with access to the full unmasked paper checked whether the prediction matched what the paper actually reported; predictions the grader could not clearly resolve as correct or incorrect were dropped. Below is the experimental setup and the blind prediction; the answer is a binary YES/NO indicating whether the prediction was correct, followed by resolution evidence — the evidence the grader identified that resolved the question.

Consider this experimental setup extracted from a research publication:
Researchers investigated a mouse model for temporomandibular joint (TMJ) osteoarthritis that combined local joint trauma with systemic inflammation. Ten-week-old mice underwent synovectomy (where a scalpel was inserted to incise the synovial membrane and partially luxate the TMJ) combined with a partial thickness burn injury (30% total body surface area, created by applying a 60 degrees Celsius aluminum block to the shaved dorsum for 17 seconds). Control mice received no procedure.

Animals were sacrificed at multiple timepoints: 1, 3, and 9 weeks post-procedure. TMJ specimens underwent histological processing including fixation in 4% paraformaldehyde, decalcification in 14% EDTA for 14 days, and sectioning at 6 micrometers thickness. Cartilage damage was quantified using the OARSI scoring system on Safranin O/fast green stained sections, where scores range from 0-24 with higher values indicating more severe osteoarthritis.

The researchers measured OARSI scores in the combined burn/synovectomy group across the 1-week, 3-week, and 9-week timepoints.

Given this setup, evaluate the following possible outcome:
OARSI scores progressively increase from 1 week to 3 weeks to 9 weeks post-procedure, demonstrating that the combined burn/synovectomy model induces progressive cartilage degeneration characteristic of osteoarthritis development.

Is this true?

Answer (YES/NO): YES